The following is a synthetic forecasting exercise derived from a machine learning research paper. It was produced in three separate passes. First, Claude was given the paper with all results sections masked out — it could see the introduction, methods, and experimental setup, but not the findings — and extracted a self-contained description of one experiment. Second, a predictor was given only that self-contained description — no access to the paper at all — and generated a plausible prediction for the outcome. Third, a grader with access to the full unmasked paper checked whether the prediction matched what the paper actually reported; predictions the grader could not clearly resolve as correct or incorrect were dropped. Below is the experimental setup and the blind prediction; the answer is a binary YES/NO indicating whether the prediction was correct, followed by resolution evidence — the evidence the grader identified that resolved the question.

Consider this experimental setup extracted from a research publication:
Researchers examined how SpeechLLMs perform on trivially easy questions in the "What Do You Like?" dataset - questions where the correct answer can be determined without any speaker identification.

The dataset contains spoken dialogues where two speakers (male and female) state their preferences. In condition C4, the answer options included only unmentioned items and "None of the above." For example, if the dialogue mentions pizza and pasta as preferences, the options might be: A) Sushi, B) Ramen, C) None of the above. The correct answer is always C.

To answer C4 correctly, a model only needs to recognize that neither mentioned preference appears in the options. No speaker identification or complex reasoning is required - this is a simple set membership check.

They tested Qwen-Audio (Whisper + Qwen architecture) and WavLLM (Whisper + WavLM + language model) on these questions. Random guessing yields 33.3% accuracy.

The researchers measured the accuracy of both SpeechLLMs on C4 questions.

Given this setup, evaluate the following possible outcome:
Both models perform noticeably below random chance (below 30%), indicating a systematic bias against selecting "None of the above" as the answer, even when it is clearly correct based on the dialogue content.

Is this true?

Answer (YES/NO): NO